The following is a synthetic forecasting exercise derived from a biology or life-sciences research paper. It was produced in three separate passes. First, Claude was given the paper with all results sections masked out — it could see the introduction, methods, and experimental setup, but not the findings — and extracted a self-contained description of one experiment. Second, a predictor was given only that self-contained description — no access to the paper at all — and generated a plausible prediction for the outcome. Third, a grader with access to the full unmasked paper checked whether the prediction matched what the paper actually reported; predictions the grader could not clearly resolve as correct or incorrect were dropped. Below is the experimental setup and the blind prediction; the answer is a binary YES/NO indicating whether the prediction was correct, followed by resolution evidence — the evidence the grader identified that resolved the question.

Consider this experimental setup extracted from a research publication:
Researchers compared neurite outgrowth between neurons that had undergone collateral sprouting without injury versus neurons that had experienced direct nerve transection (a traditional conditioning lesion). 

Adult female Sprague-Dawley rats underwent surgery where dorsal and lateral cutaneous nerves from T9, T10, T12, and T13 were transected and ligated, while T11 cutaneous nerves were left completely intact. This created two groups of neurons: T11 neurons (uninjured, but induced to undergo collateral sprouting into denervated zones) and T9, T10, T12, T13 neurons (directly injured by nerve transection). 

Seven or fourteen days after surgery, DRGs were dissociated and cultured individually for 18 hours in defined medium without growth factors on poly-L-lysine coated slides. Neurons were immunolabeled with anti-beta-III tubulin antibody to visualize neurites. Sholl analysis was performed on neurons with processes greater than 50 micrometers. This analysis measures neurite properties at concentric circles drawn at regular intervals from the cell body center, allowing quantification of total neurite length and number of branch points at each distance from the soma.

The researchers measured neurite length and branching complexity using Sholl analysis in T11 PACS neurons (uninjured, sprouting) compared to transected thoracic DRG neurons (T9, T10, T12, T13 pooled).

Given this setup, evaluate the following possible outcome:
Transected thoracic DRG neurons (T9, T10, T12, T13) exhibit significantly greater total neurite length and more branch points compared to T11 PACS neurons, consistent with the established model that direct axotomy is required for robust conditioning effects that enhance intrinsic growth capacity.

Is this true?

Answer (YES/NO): NO